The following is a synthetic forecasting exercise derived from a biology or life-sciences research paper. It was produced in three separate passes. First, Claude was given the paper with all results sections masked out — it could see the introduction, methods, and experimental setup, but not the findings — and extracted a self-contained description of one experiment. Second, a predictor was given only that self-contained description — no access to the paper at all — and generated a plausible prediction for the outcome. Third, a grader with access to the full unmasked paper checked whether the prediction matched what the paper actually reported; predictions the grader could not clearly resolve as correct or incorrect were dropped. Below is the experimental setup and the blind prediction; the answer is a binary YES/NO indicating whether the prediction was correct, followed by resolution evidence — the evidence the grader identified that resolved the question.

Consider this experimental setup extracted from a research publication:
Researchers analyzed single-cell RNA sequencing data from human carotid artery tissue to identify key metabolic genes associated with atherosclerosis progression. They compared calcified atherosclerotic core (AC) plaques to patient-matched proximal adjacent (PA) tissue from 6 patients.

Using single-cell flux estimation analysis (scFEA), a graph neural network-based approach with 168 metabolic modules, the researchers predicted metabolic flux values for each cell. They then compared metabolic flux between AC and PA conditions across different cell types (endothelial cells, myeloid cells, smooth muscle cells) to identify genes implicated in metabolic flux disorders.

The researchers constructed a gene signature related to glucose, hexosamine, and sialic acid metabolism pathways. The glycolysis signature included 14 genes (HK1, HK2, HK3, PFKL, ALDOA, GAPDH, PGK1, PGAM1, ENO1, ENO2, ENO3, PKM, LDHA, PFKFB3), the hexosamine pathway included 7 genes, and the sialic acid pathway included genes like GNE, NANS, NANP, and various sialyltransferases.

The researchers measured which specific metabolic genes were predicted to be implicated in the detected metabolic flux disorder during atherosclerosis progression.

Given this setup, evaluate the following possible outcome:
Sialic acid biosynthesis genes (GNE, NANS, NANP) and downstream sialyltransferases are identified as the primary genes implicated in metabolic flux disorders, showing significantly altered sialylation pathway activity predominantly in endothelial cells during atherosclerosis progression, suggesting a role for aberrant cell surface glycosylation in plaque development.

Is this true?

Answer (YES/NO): NO